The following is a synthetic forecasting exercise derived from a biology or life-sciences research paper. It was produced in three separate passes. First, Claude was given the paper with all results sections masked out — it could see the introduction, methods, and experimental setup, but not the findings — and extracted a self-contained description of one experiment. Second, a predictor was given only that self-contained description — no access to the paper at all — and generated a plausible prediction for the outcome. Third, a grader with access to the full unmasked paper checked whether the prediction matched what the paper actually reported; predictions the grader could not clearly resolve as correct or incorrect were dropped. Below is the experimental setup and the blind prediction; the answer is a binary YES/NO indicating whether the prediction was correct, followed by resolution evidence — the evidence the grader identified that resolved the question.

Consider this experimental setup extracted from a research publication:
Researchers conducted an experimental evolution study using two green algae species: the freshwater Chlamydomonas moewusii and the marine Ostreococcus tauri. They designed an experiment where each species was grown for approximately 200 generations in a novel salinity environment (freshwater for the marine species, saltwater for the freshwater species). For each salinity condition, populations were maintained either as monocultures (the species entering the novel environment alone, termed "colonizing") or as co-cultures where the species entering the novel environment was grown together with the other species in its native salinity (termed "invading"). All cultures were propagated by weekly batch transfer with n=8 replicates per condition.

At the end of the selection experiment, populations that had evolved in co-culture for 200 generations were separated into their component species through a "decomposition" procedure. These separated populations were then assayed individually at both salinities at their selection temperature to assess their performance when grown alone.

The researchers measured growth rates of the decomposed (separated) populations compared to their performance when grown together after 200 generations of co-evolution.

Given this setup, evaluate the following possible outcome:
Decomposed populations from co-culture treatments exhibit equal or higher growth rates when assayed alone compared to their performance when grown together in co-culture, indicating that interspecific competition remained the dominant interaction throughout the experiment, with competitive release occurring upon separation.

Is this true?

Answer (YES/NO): NO